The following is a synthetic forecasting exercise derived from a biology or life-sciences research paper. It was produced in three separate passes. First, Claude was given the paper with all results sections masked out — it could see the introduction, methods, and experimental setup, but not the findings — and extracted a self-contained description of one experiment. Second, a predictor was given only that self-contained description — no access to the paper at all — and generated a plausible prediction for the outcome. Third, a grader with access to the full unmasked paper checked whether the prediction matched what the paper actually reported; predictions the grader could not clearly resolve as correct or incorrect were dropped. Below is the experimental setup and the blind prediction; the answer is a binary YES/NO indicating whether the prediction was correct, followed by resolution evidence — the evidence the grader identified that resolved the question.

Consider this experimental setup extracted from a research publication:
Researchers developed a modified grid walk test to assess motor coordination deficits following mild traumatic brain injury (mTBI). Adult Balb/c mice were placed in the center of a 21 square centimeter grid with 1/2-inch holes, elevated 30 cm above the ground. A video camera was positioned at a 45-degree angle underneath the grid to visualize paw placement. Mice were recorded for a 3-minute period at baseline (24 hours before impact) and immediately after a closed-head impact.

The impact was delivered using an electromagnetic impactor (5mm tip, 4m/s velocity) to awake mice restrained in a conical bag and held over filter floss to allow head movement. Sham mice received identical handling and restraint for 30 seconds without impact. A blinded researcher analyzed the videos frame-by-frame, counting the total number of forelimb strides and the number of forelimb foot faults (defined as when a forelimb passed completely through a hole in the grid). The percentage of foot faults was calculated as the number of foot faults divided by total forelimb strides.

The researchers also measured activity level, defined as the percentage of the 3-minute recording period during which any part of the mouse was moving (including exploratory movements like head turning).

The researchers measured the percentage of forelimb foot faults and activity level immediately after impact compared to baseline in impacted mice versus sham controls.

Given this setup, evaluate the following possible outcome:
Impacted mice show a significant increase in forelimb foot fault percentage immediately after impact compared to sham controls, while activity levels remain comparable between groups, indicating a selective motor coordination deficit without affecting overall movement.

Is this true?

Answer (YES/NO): NO